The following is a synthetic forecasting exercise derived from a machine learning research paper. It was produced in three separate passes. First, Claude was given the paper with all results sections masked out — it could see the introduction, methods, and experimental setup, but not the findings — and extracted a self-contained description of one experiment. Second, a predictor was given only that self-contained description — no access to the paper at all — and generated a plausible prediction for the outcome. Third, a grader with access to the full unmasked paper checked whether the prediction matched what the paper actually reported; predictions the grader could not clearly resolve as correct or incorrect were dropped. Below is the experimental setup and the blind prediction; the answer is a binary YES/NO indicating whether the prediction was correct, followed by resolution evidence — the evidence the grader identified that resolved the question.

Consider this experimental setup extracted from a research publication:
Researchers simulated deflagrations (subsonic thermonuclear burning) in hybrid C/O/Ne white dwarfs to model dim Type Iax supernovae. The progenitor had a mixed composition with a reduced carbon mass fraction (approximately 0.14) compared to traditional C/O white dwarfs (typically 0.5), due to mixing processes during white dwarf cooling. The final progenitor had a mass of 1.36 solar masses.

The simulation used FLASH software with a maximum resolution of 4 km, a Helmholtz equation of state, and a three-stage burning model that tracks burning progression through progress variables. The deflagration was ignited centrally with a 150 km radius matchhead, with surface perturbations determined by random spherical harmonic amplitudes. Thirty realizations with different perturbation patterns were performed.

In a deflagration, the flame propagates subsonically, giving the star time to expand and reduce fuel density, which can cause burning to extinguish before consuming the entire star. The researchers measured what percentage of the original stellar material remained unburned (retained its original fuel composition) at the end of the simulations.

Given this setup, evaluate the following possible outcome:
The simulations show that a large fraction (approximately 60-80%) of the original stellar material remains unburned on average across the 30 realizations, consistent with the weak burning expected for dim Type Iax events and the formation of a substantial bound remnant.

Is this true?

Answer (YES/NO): YES